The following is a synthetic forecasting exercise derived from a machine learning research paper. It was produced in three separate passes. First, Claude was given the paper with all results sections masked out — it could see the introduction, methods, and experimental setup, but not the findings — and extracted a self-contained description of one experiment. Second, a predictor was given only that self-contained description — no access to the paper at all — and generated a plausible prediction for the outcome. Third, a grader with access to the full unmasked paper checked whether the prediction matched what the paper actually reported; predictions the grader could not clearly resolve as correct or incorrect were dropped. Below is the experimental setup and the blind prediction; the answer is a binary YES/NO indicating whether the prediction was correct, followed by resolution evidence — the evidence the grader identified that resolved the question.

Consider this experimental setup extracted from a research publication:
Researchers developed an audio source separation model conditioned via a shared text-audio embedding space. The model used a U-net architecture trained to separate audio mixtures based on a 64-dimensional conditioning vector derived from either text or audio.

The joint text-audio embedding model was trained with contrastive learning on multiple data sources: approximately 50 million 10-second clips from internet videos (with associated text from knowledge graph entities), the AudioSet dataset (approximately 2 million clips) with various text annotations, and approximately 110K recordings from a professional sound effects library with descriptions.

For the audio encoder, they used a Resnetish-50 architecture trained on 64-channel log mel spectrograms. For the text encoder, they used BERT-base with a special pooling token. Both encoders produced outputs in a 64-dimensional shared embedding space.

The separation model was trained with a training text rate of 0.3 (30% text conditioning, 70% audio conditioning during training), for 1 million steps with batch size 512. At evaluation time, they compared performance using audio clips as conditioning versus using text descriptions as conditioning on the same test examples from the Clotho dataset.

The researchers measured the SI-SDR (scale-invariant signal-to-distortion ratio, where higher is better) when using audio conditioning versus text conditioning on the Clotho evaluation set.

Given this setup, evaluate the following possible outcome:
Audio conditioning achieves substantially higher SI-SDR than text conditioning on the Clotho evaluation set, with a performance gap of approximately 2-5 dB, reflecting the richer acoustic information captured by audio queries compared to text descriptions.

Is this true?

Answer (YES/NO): NO